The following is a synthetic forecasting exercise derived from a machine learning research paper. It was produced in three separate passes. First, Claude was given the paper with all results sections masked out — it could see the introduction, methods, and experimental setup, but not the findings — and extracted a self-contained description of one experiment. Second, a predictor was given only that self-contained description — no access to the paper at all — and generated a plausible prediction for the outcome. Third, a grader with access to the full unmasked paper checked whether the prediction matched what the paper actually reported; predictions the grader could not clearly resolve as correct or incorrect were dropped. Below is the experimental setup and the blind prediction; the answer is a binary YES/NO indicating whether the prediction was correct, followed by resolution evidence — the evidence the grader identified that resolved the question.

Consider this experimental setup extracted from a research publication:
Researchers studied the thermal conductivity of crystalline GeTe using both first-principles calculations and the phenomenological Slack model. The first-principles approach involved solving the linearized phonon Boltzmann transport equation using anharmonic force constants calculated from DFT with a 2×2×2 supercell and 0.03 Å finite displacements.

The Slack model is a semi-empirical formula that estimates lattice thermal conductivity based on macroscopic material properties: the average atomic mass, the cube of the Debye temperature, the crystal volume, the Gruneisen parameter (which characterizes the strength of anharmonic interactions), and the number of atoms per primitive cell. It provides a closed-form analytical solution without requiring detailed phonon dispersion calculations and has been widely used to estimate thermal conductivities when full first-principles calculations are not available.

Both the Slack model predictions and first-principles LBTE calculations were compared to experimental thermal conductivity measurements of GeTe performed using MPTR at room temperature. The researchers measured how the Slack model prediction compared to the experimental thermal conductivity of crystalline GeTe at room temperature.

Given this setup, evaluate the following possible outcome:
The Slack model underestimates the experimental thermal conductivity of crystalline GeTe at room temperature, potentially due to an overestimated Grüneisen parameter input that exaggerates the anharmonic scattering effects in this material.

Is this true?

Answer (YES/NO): NO